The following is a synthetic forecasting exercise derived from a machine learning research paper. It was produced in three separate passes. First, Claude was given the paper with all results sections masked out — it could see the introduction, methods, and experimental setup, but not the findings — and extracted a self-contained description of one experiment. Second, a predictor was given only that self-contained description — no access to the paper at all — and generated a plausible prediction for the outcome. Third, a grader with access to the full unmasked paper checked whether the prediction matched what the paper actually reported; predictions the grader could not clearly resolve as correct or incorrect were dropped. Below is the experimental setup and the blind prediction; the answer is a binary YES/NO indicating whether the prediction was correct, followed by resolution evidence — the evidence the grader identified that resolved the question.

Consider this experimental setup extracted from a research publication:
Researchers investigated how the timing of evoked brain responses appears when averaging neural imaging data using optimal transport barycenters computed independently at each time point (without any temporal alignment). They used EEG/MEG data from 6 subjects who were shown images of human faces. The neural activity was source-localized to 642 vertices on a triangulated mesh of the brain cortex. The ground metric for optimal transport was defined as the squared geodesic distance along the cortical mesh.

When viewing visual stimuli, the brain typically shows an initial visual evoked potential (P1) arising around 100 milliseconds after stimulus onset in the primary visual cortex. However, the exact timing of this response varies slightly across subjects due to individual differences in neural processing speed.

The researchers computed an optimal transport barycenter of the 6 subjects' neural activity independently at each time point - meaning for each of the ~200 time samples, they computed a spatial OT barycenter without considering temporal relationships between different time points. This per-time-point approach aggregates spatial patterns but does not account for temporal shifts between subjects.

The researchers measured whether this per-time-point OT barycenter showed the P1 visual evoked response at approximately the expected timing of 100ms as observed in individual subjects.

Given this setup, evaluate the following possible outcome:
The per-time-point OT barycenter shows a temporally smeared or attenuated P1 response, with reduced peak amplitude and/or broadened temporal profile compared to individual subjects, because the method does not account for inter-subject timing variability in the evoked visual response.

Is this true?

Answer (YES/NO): YES